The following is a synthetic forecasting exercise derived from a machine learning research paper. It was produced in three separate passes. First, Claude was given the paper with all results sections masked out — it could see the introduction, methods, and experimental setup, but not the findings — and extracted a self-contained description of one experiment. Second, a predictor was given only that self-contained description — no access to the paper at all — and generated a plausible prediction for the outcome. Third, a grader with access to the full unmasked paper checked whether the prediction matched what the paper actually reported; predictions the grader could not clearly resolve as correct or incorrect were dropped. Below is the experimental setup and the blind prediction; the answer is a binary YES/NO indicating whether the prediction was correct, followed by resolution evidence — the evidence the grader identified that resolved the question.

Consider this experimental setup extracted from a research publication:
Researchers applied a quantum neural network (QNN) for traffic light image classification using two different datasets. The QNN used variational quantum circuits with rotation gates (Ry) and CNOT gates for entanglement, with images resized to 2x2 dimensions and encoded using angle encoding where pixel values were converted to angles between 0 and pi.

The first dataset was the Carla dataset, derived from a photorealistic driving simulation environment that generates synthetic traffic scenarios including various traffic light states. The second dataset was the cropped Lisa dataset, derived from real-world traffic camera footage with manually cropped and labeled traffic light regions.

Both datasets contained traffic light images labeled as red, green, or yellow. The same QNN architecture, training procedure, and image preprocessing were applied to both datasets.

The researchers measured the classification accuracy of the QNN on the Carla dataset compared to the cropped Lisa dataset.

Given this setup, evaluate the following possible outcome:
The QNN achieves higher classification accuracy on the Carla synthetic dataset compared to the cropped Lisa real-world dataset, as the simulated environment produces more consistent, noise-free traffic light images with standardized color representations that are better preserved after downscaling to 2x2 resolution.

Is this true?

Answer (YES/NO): YES